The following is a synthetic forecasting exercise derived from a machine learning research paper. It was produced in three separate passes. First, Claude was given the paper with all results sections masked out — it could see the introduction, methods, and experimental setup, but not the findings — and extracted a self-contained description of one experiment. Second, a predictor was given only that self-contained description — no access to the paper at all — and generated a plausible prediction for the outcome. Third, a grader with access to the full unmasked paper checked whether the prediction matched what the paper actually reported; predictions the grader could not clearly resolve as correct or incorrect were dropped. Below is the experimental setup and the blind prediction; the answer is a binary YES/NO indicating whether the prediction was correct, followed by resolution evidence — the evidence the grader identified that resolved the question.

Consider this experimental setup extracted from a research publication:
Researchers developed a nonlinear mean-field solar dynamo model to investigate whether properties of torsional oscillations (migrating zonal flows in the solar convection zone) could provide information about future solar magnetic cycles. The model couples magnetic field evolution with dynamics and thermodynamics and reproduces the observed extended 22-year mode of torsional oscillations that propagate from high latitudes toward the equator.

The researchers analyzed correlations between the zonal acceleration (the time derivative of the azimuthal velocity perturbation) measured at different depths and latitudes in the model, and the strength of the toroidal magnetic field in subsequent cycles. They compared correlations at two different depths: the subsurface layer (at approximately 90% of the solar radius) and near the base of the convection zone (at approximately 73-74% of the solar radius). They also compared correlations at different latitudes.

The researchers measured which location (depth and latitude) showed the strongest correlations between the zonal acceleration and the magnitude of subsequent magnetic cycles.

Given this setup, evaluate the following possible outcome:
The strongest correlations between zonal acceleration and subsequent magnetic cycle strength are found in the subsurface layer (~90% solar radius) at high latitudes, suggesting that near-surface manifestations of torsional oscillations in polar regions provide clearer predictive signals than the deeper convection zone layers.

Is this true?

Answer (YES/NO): NO